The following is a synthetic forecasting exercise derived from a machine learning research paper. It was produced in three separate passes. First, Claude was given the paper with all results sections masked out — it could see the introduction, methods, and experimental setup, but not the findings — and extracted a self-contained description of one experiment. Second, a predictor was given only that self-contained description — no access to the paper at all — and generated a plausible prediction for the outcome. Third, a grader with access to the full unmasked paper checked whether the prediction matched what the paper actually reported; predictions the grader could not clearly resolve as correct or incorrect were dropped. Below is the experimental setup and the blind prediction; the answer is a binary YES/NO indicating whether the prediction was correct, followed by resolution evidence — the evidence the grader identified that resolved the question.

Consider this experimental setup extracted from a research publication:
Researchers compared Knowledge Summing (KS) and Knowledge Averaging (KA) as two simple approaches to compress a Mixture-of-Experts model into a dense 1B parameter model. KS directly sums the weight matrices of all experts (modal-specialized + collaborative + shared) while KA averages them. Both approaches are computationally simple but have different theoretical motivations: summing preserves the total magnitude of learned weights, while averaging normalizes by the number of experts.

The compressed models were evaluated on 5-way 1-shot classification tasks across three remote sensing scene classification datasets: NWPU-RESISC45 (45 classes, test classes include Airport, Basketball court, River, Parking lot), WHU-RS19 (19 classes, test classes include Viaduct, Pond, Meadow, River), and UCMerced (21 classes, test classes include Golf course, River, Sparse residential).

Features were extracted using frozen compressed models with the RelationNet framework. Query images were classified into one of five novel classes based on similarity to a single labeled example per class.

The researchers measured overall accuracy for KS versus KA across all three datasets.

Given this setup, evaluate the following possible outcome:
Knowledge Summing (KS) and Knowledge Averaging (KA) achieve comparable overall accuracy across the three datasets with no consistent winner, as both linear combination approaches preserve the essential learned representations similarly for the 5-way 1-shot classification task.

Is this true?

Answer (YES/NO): YES